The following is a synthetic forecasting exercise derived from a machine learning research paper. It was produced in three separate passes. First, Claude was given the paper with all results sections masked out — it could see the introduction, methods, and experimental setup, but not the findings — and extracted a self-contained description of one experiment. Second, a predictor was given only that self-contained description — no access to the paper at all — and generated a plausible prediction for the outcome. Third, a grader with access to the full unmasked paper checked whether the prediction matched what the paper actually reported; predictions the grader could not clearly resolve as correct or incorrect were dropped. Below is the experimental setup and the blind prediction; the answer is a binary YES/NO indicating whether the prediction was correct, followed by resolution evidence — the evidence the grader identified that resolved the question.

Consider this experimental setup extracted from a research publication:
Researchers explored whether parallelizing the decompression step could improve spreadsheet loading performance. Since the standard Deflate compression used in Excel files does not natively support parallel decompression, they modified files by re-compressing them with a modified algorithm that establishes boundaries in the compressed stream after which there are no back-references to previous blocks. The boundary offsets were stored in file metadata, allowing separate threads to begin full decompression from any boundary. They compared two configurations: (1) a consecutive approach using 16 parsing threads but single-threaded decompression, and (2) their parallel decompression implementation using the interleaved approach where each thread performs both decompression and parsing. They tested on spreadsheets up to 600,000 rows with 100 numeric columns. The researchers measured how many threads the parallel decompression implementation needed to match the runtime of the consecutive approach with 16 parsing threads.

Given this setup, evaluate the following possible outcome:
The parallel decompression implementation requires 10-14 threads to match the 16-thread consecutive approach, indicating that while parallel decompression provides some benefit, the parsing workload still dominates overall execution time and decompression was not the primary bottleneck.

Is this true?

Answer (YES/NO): NO